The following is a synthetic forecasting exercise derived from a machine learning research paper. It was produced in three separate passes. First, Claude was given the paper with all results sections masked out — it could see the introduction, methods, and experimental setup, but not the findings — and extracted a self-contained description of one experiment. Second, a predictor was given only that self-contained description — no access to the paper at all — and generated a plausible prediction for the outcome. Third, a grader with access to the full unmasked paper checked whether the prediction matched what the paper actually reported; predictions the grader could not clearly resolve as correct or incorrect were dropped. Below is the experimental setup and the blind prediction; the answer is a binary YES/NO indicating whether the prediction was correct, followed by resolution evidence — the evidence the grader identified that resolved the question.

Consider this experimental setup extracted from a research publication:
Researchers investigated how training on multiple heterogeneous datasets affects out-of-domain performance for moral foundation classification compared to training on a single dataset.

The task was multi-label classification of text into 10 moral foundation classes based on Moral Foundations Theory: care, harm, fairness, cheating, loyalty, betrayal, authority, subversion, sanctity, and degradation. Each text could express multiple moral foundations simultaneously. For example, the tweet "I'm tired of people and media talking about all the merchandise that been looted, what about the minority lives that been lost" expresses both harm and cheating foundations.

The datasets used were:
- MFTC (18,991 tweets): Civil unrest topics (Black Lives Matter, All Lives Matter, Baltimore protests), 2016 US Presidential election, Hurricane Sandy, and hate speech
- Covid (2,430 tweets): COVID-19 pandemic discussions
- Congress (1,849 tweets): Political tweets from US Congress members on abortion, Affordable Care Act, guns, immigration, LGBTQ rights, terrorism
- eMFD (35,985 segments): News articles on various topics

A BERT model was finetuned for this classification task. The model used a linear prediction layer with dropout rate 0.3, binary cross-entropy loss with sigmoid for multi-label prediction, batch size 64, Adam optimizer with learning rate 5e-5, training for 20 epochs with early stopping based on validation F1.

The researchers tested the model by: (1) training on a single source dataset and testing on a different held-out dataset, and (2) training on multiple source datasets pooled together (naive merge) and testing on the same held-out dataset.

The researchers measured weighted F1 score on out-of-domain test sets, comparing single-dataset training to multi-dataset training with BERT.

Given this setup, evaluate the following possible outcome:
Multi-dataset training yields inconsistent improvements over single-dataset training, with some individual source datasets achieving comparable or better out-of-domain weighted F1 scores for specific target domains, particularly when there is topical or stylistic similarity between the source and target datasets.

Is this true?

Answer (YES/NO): YES